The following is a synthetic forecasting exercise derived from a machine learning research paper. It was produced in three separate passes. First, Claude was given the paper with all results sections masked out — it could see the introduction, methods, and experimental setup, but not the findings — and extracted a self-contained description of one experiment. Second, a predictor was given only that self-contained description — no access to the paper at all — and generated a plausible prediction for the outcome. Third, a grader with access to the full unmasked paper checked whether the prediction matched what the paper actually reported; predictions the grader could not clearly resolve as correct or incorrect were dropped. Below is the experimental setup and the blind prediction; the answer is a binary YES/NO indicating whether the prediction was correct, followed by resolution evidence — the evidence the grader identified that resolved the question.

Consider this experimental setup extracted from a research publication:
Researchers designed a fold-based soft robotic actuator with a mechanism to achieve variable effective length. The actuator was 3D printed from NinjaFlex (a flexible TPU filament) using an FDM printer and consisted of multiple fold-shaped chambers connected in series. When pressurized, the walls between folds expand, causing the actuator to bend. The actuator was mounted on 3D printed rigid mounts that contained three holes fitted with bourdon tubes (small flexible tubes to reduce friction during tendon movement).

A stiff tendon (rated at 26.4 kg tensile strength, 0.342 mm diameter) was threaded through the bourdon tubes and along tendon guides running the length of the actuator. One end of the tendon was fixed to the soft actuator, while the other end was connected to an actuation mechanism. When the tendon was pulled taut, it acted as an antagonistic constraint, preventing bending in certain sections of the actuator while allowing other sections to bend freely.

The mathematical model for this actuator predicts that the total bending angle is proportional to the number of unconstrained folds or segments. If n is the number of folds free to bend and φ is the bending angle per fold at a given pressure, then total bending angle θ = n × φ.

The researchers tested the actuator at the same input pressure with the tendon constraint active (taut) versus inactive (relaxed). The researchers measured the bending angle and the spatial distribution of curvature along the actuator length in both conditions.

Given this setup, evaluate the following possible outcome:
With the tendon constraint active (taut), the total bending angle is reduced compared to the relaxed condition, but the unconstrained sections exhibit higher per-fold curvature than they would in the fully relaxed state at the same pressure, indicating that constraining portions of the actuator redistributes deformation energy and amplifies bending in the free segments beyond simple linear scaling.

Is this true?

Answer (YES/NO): NO